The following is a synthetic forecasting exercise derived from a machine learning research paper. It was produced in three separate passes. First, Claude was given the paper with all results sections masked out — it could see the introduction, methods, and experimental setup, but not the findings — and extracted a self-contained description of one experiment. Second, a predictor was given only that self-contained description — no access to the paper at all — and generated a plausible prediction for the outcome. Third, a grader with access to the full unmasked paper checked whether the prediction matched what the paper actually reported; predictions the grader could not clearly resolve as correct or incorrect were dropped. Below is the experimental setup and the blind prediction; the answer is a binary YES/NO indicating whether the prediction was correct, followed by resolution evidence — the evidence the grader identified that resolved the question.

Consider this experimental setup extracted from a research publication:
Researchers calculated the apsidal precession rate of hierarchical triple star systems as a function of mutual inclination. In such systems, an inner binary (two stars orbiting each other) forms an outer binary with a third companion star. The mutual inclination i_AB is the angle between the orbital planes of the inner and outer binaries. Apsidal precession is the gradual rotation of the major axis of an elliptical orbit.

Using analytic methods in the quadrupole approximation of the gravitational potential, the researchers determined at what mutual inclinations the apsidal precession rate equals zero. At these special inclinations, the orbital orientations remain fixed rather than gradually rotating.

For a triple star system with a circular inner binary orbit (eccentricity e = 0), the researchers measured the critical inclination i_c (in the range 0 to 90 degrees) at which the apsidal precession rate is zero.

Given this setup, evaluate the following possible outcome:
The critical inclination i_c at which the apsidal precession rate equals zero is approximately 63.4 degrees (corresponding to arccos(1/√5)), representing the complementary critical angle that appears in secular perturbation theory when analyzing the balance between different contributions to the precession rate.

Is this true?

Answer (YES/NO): NO